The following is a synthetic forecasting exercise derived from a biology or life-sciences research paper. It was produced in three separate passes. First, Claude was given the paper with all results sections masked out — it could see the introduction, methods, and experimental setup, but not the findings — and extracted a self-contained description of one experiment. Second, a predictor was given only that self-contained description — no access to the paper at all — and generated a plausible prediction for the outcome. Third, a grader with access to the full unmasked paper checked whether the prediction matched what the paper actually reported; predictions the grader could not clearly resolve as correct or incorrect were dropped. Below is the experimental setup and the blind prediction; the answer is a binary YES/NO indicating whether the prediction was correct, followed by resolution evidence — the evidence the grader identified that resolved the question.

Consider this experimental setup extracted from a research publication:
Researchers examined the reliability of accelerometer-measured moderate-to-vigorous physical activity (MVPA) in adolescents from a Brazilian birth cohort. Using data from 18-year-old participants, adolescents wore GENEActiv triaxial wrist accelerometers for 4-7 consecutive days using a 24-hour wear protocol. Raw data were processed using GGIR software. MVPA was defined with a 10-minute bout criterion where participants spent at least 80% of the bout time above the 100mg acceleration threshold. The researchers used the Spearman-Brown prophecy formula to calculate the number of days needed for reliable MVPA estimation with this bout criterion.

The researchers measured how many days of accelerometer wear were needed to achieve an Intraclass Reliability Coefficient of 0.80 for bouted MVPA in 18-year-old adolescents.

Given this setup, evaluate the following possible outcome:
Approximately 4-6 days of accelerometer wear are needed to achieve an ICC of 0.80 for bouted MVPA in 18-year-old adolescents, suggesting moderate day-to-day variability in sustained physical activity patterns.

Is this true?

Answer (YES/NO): YES